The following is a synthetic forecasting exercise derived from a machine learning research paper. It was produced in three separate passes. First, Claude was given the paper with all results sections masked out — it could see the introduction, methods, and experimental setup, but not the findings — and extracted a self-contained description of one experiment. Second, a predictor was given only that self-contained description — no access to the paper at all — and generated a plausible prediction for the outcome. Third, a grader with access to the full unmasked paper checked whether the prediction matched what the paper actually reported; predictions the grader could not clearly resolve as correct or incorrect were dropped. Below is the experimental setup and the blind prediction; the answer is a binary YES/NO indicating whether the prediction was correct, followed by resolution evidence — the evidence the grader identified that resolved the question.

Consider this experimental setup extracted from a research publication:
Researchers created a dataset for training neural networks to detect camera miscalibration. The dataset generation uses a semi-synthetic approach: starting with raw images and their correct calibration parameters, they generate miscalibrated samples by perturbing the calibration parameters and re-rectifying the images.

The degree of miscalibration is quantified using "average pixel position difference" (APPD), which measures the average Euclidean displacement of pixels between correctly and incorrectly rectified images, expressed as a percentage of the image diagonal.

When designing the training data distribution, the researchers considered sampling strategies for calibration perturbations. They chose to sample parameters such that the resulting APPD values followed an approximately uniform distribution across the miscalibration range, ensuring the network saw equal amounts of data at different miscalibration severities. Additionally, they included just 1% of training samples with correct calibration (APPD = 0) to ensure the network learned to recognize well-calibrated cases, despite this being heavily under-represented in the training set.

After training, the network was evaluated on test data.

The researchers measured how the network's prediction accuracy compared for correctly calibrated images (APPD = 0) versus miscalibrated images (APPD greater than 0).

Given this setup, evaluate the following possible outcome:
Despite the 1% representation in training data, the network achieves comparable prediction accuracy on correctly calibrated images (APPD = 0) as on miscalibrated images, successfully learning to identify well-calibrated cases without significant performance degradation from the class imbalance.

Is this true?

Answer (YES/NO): NO